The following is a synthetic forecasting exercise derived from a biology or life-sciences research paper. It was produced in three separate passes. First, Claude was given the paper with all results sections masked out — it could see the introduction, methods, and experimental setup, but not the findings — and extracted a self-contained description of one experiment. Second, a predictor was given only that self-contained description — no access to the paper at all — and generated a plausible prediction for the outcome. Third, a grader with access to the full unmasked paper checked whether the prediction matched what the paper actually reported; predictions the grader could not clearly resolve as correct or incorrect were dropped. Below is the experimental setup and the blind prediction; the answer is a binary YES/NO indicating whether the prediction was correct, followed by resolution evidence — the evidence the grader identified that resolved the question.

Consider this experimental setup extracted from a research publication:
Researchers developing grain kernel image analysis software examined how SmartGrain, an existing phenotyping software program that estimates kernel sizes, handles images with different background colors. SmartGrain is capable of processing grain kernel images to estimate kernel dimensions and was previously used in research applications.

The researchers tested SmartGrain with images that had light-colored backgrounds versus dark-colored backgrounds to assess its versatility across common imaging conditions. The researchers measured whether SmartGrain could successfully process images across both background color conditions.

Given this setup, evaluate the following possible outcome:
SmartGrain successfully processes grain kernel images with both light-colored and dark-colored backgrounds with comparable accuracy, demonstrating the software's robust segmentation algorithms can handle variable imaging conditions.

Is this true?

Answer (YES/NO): NO